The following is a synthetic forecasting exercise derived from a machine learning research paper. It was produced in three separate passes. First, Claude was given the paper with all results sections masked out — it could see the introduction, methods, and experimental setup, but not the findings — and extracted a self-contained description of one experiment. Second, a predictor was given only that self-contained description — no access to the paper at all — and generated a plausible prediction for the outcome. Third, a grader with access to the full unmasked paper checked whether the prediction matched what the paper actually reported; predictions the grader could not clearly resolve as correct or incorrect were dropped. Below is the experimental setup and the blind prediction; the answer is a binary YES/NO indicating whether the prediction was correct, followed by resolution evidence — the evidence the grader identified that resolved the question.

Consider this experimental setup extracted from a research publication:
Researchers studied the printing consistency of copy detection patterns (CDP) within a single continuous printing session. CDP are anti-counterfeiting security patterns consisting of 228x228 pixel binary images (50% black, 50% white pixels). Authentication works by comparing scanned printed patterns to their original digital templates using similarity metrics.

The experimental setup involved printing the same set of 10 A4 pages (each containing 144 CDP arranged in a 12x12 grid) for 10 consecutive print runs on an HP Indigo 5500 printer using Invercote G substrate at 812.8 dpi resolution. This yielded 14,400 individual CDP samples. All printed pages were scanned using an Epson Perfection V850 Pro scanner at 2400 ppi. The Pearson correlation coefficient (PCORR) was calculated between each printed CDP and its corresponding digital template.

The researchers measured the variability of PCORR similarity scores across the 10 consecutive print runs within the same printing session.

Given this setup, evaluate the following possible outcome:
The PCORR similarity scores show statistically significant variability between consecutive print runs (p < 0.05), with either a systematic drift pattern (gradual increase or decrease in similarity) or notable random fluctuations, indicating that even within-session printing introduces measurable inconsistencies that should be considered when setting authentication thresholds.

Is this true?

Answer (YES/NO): NO